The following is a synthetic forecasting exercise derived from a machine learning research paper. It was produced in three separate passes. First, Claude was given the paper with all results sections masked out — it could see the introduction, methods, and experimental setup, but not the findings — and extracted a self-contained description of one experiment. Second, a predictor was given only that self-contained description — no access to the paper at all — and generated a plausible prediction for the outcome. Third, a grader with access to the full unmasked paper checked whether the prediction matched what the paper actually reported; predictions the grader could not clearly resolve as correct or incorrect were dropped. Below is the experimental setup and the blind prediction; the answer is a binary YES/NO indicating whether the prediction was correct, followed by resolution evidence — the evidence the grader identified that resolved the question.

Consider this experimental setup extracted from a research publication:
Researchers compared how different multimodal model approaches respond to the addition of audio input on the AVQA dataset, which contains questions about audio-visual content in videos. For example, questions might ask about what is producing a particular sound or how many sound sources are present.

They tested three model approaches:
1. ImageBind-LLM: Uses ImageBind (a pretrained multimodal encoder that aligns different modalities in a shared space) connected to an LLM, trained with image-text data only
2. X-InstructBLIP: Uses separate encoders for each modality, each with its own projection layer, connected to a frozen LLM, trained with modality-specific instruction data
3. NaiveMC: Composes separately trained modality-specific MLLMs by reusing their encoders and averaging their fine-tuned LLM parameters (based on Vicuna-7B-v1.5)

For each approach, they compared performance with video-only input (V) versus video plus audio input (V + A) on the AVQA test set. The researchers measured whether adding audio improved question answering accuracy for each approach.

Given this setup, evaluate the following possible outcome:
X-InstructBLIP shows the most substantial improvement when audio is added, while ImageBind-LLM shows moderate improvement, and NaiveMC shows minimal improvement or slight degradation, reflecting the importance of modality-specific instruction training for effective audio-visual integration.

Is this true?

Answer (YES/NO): NO